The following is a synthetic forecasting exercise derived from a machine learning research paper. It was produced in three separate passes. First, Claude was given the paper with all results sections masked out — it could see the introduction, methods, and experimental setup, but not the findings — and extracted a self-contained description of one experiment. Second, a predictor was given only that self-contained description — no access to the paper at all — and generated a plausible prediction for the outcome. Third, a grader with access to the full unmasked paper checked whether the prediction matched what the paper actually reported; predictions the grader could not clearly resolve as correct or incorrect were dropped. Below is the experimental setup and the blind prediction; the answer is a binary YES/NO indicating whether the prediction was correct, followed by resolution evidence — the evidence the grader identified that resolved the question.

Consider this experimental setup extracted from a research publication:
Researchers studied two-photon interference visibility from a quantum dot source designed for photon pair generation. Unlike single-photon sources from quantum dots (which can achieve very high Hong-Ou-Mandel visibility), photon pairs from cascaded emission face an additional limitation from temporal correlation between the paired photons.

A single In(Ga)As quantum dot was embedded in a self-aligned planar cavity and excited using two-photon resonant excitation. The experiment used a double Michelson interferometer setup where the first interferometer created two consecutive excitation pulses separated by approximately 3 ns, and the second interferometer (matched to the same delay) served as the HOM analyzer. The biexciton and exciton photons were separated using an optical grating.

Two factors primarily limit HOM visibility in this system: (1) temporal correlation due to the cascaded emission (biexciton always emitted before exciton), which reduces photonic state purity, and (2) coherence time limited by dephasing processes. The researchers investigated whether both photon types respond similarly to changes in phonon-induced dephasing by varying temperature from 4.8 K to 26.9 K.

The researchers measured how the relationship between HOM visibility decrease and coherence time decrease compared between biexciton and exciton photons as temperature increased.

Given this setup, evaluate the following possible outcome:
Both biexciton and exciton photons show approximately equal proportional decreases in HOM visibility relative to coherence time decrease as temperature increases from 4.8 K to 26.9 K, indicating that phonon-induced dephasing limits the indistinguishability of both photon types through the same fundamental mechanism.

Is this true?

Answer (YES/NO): NO